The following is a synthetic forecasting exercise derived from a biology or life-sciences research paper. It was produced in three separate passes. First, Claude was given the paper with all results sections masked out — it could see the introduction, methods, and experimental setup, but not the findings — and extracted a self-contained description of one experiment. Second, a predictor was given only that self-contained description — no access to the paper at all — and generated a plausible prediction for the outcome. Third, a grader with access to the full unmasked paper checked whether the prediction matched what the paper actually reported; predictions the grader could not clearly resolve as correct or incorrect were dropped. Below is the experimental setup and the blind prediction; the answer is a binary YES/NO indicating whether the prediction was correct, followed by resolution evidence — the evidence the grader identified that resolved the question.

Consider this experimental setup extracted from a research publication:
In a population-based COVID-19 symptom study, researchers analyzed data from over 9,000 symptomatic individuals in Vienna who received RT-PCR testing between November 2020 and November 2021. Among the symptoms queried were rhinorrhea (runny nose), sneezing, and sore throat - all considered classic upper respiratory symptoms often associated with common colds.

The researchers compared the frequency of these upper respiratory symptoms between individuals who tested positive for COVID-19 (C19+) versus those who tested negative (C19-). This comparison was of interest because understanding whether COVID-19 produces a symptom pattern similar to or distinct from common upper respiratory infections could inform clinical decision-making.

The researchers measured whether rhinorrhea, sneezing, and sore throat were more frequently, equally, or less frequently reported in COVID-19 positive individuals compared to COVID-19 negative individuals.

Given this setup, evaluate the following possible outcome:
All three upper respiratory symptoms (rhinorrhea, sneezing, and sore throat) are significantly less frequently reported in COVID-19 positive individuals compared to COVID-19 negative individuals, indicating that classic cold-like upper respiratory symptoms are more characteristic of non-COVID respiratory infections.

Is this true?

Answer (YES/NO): NO